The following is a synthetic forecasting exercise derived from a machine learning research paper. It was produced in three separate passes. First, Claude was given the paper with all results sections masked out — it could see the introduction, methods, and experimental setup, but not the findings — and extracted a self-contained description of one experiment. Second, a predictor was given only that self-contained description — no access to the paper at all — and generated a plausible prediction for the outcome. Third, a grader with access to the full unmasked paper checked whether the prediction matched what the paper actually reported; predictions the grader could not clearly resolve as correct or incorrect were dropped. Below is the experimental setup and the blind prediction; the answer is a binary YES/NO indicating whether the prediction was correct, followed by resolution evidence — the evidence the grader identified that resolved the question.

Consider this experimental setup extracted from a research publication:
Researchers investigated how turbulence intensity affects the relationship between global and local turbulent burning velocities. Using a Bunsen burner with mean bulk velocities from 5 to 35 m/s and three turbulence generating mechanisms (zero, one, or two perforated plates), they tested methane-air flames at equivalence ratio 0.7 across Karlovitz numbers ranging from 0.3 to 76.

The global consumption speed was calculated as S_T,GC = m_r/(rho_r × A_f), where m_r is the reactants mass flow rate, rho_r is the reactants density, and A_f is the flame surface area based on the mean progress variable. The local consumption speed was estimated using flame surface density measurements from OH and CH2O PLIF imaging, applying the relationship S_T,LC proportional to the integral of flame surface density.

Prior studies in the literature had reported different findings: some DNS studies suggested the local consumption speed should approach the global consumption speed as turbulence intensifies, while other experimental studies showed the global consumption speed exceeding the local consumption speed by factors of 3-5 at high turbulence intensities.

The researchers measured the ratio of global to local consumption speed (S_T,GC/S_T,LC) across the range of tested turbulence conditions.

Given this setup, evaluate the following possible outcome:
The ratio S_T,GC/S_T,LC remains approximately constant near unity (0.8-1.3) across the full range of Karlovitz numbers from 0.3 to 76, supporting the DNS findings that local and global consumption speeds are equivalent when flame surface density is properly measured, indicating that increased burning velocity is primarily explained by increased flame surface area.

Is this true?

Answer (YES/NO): NO